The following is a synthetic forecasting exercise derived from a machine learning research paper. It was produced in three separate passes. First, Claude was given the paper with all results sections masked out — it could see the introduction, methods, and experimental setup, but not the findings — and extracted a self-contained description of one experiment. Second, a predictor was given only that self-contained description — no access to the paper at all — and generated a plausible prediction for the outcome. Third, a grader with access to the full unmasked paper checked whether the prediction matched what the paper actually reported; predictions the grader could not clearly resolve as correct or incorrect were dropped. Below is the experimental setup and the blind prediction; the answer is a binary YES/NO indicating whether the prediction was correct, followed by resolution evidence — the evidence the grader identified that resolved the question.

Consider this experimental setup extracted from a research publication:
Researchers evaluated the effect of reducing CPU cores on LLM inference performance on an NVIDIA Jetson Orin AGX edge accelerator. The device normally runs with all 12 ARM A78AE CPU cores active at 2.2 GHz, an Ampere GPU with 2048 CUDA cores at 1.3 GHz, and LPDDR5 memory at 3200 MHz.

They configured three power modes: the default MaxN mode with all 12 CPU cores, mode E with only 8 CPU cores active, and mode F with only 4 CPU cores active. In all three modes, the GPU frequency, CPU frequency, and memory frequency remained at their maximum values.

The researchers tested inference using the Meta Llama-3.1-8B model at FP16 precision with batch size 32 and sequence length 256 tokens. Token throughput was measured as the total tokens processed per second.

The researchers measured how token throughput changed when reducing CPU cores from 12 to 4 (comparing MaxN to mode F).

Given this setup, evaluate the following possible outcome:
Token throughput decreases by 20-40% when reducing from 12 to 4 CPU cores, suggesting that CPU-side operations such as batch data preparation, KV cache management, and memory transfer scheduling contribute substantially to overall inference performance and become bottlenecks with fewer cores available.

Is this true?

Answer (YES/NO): NO